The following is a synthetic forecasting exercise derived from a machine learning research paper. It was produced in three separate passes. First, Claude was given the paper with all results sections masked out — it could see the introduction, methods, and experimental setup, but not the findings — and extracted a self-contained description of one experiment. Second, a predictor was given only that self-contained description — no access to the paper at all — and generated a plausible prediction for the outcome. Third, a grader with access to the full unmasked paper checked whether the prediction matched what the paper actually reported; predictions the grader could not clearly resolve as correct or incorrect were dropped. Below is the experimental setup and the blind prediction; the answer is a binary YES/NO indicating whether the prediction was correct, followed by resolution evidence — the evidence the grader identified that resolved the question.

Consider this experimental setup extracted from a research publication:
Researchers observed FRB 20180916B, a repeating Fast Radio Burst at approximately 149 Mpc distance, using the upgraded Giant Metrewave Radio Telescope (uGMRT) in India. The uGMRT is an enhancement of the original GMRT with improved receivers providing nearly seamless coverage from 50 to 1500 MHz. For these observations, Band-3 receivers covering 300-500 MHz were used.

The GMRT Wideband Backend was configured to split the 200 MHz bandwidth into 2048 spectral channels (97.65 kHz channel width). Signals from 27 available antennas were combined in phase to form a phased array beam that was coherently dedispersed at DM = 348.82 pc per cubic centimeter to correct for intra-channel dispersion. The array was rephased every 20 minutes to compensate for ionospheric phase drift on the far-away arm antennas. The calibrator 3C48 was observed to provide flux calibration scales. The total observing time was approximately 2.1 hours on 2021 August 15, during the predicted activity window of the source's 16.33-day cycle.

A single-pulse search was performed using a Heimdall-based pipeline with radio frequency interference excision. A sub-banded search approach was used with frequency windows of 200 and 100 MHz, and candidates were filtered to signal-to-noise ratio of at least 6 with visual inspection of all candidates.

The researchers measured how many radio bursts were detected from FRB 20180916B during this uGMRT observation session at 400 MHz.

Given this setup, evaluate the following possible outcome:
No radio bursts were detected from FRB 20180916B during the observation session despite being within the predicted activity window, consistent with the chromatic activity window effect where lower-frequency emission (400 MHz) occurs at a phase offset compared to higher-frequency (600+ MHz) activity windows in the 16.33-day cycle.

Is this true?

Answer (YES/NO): NO